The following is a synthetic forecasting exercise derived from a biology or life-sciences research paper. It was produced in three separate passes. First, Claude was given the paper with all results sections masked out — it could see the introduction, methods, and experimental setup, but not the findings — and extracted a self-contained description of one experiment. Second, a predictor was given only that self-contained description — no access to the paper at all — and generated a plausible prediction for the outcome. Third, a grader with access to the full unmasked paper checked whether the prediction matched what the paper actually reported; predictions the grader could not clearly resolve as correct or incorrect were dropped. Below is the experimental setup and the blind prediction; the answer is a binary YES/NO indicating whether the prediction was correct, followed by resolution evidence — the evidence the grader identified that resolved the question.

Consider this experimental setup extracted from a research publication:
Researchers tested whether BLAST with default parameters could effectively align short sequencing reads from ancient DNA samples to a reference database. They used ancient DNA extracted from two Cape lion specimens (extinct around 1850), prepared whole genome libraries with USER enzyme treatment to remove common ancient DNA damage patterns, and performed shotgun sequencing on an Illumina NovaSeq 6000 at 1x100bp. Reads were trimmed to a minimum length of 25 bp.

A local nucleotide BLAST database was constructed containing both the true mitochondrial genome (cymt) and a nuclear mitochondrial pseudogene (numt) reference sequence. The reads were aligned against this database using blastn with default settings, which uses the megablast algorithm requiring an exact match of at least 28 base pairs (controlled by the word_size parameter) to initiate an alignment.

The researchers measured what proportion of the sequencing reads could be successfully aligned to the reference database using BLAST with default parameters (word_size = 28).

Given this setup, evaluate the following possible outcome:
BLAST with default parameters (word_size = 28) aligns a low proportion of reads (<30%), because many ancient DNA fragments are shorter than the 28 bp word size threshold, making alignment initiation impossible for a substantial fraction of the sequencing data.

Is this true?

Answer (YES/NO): NO